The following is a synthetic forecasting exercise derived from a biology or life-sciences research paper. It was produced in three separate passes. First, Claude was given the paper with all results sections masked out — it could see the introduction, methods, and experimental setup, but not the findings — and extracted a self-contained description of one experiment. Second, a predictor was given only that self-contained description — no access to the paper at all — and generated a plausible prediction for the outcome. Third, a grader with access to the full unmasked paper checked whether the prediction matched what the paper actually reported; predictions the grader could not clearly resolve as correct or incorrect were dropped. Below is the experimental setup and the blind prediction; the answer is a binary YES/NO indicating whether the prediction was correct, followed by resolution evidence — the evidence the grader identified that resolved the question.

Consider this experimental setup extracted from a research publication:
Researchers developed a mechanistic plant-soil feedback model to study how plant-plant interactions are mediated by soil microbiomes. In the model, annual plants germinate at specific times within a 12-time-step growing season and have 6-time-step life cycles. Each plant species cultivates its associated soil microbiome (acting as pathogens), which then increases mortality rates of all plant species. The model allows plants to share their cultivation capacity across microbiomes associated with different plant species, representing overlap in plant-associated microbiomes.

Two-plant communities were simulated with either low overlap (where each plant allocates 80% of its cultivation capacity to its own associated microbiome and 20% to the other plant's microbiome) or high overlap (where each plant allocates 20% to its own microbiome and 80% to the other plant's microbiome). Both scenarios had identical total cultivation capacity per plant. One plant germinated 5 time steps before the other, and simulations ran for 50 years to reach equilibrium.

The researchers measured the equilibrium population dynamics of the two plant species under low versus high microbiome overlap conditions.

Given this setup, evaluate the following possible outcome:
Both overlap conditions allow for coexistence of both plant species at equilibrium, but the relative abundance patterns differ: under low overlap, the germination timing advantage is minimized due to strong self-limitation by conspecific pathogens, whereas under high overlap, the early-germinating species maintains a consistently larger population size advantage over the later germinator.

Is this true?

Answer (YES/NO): NO